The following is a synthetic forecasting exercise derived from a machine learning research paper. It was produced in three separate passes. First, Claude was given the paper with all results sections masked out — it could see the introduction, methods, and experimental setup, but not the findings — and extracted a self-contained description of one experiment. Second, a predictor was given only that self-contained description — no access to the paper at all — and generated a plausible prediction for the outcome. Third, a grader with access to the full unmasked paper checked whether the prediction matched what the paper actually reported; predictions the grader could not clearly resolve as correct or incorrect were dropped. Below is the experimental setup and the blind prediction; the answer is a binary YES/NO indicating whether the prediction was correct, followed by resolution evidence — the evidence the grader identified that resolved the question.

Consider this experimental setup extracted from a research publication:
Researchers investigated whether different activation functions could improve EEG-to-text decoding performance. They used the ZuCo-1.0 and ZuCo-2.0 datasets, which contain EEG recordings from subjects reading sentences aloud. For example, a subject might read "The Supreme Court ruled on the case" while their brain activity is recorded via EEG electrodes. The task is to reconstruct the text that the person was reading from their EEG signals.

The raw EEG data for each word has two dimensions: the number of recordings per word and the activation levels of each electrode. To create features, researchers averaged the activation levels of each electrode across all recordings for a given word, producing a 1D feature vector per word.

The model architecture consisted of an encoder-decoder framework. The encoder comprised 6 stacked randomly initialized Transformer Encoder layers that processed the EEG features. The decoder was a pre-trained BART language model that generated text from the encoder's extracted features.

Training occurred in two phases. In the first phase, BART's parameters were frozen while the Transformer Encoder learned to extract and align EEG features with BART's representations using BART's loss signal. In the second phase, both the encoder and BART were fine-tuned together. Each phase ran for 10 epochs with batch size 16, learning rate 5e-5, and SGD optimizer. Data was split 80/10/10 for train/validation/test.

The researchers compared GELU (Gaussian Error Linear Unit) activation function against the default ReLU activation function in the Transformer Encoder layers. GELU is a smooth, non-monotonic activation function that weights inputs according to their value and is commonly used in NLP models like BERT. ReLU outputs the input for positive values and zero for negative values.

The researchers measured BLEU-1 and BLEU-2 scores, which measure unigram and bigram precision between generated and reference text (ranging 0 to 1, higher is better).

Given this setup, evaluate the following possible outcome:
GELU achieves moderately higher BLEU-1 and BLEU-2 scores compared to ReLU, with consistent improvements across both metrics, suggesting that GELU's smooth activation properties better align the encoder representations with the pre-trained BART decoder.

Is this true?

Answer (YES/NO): NO